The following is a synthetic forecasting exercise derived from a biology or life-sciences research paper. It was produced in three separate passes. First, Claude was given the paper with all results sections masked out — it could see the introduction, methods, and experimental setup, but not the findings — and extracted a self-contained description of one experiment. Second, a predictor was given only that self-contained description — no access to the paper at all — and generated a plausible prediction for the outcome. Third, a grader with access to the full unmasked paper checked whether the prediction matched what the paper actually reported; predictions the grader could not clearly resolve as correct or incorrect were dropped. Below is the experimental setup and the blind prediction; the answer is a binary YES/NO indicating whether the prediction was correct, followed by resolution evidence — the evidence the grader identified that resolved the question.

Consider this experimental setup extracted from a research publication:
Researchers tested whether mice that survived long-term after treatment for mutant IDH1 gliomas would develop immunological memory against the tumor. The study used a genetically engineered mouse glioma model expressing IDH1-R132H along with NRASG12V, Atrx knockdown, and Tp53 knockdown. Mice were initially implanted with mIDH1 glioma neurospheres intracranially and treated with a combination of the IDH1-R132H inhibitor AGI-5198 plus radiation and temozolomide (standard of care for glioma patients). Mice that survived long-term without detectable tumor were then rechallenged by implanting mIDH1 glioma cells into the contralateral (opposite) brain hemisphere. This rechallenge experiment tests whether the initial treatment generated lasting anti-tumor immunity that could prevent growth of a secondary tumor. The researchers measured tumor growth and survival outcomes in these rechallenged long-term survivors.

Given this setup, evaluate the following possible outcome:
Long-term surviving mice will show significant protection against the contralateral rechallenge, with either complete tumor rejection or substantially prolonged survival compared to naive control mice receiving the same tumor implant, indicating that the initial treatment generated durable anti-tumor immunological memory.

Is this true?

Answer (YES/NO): YES